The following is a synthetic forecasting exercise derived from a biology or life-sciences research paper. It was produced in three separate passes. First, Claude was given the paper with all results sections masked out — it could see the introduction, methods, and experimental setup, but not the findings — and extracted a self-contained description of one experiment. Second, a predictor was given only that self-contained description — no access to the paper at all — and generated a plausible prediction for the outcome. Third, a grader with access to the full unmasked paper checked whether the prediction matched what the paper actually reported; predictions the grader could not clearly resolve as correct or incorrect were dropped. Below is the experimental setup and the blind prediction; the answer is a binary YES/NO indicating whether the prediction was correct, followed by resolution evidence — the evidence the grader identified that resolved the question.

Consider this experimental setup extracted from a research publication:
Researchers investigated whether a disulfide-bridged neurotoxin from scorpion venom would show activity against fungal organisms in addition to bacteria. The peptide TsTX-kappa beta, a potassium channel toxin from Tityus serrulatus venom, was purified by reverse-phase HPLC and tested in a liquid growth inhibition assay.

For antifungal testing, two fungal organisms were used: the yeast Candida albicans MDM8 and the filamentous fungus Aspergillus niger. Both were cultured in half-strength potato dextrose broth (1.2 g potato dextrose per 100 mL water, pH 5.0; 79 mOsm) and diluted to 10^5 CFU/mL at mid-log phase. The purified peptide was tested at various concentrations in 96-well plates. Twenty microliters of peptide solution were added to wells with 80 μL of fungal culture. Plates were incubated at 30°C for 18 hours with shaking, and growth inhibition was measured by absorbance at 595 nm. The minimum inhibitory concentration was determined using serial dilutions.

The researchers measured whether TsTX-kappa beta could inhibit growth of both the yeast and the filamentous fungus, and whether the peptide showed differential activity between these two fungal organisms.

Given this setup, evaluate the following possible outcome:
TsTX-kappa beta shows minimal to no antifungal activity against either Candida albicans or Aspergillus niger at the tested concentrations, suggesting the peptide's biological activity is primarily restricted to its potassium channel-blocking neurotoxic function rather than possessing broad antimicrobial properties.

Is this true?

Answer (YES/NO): NO